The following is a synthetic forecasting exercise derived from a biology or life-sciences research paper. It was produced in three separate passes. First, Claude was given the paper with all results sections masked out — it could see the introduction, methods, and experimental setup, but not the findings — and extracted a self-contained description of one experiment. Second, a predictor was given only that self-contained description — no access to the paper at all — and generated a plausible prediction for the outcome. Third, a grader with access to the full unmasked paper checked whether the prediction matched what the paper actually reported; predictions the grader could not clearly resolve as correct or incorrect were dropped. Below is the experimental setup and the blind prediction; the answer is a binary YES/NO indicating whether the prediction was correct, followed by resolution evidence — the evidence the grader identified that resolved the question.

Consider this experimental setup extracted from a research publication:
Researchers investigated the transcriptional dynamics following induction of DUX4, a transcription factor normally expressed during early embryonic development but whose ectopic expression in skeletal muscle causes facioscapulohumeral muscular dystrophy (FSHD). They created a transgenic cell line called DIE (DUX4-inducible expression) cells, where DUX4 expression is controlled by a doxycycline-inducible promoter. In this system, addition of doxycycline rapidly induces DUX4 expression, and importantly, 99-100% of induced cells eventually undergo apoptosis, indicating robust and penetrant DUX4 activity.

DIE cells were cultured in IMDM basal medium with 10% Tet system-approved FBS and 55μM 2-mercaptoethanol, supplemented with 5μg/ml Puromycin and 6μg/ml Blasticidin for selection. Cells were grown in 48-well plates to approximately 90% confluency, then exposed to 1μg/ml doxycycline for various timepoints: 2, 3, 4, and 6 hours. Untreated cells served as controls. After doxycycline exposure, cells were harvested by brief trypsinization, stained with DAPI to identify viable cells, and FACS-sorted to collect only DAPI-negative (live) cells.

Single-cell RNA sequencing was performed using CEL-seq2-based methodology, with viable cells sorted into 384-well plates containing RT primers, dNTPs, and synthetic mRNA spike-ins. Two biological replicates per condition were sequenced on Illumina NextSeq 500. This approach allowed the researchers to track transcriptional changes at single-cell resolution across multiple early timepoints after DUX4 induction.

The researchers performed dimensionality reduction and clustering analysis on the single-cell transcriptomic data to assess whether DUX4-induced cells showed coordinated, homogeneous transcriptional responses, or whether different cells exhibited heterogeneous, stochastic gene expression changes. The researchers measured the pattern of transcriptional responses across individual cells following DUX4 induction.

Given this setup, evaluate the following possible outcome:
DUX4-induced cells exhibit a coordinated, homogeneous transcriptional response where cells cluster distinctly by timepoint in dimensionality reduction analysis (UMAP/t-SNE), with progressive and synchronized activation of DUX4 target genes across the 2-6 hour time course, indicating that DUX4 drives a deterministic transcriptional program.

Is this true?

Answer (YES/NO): NO